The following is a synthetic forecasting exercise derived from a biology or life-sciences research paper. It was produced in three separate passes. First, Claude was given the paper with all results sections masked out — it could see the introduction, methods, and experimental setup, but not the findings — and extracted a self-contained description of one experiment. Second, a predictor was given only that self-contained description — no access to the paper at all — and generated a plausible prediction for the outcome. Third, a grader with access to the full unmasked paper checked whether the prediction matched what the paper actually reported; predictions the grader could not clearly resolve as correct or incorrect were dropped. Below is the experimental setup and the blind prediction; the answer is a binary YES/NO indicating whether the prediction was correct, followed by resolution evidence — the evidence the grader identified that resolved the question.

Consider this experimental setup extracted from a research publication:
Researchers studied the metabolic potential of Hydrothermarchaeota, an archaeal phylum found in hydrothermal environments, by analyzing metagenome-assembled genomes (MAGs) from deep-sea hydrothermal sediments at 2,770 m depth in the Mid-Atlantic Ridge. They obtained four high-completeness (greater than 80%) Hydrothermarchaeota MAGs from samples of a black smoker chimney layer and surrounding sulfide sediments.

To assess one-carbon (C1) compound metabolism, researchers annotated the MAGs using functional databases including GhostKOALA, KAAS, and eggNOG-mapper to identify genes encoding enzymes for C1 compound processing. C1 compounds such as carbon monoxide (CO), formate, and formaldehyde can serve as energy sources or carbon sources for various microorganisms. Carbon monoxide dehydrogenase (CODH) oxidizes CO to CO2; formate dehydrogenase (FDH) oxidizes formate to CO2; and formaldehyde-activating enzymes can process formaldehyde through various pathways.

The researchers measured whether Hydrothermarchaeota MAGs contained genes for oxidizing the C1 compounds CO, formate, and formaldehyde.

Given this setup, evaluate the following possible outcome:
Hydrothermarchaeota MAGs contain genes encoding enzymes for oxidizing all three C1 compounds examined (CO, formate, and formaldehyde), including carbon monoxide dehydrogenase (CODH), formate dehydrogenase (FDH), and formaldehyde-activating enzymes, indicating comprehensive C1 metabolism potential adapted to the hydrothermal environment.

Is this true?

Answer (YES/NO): YES